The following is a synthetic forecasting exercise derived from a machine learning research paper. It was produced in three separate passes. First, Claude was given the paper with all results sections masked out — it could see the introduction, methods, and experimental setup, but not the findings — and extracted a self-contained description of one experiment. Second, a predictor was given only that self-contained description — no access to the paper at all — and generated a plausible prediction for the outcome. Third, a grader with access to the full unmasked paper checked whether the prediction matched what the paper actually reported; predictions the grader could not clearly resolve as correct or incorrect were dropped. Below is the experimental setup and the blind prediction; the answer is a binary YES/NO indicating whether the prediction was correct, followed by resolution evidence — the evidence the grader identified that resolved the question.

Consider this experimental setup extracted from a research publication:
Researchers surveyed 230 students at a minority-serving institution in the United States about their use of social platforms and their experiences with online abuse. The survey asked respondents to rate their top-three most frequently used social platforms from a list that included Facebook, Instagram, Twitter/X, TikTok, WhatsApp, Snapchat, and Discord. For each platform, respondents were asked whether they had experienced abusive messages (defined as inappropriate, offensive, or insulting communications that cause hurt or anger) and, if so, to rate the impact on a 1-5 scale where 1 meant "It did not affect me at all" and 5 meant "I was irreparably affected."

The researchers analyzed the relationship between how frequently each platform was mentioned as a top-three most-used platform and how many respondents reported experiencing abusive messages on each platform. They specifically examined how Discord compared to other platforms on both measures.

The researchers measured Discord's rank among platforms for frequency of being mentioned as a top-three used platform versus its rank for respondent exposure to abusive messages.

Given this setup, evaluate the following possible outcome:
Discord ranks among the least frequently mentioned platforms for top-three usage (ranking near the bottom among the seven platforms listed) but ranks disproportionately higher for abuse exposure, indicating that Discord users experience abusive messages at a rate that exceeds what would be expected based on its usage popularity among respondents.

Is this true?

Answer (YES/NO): YES